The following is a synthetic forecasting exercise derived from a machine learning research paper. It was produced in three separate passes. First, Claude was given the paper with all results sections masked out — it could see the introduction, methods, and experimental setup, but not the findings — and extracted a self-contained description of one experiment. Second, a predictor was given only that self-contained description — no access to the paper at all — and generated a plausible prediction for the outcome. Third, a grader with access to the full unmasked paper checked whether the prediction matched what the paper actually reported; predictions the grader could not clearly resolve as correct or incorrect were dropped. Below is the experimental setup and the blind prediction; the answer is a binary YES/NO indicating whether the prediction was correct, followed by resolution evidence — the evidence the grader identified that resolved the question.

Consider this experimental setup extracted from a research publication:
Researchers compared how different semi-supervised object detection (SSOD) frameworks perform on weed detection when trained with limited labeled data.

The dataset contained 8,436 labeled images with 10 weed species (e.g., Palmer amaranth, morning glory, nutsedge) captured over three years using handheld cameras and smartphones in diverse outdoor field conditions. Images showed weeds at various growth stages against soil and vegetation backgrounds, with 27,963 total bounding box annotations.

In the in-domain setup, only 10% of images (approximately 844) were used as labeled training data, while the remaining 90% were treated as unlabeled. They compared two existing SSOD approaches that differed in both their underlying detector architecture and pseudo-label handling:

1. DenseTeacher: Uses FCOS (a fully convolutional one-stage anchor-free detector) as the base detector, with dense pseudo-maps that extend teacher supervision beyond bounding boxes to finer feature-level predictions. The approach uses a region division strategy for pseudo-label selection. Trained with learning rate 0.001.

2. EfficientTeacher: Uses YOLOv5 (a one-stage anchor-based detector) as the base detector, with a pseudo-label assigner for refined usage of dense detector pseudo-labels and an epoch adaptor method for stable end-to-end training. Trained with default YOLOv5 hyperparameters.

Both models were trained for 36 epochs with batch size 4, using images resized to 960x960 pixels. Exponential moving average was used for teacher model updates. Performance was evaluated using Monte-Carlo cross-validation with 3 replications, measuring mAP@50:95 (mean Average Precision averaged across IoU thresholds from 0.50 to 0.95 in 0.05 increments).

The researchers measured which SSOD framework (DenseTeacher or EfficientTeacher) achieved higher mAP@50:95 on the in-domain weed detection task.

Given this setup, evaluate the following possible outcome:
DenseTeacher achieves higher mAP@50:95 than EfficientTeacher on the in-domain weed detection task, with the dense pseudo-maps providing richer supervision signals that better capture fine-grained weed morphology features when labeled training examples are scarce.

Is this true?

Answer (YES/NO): NO